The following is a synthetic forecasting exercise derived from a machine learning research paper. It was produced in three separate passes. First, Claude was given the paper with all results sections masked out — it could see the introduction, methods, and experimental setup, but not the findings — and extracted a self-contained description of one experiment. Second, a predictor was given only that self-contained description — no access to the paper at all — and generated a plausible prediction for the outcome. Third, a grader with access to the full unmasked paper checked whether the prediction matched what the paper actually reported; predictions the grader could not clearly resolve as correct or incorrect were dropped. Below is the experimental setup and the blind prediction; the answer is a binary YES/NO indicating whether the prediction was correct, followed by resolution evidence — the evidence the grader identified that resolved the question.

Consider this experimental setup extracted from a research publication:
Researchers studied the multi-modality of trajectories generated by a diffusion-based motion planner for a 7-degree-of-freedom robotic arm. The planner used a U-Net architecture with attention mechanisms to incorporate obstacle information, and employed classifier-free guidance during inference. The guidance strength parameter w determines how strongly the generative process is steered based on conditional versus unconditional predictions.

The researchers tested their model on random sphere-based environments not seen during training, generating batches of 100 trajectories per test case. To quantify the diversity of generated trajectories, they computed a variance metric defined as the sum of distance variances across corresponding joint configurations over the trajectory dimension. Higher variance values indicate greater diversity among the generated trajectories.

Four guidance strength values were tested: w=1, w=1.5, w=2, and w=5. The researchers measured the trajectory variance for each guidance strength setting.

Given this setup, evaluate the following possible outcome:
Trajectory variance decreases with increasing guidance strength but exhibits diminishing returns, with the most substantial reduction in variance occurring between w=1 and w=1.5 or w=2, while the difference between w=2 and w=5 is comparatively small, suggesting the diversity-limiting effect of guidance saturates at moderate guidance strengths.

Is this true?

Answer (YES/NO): NO